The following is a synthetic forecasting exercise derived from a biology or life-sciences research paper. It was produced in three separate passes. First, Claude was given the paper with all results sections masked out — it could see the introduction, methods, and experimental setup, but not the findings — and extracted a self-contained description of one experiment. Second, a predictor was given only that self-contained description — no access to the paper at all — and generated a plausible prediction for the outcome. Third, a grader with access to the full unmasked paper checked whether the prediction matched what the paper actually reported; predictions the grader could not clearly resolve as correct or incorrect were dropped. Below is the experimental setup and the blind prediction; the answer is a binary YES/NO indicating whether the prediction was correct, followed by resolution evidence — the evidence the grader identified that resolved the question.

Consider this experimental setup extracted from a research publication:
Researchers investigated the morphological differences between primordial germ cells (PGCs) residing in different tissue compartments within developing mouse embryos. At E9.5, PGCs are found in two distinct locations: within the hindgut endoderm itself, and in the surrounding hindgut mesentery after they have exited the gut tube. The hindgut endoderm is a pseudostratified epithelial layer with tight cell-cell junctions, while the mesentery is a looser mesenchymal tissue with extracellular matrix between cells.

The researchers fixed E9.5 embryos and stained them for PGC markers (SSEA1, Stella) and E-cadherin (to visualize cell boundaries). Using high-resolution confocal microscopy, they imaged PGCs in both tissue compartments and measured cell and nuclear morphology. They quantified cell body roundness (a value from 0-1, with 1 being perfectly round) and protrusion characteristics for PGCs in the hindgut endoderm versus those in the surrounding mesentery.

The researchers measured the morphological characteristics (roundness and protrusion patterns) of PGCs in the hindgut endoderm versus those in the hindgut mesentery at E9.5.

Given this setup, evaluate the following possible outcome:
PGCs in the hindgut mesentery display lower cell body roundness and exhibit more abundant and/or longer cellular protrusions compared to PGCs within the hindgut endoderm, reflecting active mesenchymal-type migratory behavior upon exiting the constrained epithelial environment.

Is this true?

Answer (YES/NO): NO